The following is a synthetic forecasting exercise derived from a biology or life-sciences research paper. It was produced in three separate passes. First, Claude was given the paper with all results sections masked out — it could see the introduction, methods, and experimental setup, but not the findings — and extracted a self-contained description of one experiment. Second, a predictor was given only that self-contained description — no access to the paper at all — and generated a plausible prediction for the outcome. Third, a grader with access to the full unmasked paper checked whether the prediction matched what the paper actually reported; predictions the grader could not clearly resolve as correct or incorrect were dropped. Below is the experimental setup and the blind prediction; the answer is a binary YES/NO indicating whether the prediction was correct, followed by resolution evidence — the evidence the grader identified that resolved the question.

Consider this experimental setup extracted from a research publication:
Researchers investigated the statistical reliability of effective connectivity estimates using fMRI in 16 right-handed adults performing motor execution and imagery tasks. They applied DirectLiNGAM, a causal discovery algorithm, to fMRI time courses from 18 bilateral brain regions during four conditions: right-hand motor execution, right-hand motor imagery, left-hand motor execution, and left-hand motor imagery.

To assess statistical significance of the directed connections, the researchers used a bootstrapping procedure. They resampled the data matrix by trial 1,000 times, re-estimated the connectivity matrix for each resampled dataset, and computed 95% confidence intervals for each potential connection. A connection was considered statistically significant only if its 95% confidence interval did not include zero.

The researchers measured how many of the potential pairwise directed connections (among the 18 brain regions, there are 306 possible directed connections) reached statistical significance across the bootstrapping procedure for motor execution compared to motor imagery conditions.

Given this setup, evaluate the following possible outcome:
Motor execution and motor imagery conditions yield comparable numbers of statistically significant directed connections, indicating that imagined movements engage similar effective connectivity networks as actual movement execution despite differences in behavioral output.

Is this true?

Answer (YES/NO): NO